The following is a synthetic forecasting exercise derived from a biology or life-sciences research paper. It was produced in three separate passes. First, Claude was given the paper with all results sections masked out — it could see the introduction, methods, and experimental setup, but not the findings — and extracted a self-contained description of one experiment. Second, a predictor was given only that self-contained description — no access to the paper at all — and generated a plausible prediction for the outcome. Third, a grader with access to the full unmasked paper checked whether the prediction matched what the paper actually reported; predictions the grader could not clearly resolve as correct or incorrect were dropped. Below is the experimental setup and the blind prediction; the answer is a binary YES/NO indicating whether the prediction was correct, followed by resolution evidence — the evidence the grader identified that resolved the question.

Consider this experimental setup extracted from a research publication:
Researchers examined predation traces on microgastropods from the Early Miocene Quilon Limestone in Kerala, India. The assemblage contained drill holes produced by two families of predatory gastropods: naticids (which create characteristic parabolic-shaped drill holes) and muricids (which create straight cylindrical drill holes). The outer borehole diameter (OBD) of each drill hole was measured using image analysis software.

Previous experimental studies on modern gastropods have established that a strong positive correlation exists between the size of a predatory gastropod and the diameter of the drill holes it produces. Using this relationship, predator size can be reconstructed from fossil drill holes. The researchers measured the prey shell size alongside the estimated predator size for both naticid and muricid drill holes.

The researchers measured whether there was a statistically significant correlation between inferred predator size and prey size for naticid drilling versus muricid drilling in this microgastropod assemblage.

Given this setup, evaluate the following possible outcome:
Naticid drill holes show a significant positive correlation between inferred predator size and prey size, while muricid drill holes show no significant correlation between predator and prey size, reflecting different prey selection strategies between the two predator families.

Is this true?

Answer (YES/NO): YES